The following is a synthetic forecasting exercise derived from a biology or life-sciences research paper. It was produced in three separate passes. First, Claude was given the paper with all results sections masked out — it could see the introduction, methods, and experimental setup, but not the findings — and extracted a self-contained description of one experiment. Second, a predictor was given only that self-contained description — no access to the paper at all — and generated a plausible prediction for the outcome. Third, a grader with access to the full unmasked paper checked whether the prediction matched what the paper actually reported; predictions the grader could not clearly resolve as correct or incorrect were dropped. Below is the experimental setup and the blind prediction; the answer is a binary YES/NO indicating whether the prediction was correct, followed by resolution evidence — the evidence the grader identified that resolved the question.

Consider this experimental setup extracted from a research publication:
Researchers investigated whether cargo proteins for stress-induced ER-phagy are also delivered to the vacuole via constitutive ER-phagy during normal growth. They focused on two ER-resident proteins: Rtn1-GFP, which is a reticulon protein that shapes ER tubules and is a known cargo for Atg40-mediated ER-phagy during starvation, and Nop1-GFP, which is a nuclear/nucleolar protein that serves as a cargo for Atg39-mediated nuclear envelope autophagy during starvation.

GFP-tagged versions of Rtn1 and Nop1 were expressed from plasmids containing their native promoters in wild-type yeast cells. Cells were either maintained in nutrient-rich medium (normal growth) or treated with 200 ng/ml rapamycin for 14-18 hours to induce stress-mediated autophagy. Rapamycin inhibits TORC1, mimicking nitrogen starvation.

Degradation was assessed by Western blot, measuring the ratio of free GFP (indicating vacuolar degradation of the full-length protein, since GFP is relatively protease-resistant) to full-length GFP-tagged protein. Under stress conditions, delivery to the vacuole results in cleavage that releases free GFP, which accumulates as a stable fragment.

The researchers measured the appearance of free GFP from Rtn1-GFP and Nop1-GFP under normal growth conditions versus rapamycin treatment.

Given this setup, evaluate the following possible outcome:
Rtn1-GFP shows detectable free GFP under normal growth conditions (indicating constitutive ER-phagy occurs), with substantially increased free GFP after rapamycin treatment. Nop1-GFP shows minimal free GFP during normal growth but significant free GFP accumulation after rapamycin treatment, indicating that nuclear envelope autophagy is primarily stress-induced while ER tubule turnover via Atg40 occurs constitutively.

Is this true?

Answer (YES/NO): NO